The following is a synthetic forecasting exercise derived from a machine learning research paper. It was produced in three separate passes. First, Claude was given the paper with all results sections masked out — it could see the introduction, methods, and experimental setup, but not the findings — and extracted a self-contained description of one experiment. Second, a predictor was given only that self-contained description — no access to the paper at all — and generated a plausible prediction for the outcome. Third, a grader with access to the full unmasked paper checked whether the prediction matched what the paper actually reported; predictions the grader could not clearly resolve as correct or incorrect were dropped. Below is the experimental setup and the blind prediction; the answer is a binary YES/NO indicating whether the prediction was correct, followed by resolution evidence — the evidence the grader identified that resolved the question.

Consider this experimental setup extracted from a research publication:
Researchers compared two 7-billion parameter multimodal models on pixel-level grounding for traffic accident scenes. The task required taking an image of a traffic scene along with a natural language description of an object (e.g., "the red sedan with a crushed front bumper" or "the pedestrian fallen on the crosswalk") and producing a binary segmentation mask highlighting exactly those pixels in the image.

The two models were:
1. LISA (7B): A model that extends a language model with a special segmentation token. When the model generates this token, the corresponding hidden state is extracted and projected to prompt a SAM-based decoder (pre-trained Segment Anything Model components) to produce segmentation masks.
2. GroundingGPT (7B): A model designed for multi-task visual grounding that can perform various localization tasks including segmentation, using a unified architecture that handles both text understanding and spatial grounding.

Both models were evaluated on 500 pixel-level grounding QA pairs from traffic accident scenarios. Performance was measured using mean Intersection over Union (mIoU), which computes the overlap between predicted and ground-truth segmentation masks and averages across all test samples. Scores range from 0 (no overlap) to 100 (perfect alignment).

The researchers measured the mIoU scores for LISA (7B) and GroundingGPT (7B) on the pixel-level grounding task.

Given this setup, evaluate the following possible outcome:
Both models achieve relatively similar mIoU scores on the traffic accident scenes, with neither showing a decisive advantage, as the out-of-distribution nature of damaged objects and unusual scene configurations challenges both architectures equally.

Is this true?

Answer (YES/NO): NO